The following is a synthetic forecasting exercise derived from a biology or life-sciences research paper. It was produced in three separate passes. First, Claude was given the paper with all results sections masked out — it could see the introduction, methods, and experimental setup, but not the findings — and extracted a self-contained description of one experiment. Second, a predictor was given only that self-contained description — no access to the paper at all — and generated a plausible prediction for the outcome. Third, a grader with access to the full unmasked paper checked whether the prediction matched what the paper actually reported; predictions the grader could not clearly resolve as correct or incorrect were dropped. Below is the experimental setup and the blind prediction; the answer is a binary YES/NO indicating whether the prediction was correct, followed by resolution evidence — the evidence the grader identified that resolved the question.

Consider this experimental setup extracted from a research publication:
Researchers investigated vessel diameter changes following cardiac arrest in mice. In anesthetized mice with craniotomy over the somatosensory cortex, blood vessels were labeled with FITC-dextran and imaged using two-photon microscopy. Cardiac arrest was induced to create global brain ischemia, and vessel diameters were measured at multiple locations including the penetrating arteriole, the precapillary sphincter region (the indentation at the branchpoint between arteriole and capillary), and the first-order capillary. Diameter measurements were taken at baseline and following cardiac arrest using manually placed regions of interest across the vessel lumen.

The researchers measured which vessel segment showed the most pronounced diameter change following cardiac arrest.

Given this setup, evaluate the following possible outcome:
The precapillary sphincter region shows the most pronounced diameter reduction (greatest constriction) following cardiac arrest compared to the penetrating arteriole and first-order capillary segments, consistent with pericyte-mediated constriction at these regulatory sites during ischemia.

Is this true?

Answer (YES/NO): NO